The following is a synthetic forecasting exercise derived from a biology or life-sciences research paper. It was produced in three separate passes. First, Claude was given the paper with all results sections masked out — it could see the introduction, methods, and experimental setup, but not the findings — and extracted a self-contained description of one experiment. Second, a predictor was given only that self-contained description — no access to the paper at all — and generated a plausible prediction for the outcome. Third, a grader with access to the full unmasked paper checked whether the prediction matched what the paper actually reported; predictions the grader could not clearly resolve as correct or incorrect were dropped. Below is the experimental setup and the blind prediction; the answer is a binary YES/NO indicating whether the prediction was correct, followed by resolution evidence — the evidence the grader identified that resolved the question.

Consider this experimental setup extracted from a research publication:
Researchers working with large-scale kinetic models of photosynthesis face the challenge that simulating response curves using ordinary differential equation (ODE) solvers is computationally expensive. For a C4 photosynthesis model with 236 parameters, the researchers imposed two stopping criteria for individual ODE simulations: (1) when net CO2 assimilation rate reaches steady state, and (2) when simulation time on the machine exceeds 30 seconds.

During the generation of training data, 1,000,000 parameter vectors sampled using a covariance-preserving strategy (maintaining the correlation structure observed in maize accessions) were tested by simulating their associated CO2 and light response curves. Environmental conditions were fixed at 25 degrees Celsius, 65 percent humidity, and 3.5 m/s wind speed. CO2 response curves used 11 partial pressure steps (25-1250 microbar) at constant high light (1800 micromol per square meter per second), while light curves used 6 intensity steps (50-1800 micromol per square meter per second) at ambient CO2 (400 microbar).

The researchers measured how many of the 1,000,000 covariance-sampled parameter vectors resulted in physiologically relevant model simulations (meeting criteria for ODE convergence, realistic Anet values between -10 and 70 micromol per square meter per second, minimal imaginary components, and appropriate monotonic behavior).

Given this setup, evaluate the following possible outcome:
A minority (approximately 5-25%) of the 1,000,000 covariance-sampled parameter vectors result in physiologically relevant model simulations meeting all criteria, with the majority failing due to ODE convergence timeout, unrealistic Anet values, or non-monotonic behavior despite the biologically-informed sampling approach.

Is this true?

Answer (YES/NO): NO